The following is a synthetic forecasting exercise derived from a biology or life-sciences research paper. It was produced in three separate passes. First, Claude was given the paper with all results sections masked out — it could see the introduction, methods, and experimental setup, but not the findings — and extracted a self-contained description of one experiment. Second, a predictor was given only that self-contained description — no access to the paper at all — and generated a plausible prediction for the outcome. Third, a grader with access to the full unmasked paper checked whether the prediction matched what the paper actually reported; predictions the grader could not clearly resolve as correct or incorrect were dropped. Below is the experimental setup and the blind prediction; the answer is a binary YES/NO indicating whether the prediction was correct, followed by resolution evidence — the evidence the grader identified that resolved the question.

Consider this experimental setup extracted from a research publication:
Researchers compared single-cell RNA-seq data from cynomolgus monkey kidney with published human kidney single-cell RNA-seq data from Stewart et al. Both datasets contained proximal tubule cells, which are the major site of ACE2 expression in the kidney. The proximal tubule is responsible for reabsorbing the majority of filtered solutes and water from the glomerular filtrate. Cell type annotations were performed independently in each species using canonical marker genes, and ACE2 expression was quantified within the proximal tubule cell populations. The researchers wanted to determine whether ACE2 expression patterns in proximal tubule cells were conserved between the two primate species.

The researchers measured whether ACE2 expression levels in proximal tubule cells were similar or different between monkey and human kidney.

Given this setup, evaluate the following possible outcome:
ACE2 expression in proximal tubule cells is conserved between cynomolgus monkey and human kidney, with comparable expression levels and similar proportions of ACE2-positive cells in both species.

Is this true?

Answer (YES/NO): YES